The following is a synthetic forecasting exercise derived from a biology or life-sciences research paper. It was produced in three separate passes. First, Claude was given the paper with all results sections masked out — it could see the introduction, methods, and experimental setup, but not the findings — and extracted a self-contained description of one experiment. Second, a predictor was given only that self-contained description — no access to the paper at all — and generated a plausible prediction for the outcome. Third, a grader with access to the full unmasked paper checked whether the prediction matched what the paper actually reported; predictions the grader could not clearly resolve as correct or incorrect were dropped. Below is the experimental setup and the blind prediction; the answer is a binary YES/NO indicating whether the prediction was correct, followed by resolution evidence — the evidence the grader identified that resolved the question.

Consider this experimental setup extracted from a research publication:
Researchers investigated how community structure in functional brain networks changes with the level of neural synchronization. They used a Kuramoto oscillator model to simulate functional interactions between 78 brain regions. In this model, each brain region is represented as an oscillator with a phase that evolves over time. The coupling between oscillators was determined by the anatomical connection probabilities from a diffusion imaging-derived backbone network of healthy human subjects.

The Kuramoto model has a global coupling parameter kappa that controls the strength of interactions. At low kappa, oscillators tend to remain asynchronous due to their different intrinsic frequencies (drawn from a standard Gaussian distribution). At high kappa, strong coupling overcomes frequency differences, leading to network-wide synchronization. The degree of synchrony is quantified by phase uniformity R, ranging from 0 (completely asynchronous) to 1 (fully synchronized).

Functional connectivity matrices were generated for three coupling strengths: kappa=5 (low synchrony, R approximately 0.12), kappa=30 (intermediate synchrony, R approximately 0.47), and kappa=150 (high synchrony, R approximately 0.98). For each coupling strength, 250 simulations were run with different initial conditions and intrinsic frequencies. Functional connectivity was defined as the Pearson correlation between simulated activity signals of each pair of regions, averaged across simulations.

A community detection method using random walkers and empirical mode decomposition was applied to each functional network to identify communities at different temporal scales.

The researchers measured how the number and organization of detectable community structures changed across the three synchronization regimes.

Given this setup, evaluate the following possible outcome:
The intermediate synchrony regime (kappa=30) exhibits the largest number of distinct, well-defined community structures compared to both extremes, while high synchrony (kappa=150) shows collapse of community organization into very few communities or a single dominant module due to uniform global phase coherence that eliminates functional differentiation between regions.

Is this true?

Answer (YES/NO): NO